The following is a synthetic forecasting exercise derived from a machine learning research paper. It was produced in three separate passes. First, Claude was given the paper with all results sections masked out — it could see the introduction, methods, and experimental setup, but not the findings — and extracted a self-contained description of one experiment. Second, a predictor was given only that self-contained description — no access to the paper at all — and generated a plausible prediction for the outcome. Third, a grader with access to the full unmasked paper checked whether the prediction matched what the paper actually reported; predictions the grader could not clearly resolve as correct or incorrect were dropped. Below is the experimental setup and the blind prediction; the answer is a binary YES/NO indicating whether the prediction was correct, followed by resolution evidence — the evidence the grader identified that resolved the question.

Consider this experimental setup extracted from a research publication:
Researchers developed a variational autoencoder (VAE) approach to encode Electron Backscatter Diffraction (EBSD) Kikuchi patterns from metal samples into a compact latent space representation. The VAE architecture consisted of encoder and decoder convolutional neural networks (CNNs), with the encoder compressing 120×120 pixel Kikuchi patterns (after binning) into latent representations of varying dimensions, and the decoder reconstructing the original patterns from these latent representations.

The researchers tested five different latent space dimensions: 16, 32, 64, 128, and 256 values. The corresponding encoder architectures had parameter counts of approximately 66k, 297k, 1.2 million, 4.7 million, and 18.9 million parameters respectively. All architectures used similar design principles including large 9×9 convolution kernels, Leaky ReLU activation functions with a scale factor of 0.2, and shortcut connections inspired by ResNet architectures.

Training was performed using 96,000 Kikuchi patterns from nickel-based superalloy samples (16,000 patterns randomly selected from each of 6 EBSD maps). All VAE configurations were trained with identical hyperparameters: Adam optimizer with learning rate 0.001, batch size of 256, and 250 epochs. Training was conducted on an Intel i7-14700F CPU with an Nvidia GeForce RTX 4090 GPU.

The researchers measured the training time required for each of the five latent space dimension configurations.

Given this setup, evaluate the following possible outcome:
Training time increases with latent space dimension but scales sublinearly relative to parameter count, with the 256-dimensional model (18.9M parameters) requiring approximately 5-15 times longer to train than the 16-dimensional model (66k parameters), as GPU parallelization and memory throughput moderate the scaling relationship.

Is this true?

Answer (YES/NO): NO